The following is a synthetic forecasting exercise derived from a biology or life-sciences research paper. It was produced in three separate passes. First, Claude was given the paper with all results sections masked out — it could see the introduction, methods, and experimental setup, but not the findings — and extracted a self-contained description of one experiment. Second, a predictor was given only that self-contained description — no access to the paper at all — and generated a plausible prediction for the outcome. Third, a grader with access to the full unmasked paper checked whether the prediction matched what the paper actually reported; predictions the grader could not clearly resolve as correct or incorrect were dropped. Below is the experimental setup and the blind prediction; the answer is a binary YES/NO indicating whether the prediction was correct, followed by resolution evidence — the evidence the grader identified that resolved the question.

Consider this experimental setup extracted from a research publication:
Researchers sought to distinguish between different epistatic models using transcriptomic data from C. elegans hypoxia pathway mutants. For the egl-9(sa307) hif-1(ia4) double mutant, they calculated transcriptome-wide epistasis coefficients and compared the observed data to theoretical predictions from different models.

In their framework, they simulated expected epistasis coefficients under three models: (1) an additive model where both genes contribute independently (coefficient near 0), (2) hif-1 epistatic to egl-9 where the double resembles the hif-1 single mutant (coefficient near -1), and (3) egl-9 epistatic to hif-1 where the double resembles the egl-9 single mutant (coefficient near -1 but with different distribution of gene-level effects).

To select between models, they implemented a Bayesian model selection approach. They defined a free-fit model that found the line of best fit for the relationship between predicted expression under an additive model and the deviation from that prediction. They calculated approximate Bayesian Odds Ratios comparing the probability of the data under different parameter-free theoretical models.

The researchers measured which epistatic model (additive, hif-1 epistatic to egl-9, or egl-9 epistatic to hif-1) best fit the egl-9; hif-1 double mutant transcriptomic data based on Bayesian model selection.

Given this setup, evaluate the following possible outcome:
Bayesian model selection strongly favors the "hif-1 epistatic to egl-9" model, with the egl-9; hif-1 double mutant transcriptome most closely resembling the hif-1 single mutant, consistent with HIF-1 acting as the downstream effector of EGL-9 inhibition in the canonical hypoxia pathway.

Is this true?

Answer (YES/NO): NO